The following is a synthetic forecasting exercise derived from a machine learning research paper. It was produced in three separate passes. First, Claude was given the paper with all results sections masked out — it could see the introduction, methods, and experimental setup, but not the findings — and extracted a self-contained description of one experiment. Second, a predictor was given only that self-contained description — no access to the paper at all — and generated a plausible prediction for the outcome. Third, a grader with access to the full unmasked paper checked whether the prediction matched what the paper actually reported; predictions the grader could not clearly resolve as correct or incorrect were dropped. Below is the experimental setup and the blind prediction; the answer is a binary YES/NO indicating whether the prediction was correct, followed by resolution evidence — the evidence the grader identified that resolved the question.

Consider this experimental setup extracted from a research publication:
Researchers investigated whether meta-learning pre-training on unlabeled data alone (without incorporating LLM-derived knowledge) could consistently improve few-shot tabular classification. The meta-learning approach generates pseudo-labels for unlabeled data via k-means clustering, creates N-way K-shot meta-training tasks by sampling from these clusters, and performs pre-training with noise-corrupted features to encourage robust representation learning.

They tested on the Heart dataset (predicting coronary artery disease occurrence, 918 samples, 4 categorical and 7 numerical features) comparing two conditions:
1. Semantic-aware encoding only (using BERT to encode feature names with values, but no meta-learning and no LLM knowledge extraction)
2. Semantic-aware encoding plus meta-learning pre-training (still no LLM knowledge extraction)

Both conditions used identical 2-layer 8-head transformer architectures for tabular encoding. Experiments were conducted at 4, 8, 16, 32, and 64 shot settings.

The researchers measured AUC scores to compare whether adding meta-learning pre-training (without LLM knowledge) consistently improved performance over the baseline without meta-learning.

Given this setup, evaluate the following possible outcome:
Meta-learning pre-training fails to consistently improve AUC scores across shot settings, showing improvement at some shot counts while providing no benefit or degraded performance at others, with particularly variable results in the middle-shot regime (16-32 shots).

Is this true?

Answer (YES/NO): NO